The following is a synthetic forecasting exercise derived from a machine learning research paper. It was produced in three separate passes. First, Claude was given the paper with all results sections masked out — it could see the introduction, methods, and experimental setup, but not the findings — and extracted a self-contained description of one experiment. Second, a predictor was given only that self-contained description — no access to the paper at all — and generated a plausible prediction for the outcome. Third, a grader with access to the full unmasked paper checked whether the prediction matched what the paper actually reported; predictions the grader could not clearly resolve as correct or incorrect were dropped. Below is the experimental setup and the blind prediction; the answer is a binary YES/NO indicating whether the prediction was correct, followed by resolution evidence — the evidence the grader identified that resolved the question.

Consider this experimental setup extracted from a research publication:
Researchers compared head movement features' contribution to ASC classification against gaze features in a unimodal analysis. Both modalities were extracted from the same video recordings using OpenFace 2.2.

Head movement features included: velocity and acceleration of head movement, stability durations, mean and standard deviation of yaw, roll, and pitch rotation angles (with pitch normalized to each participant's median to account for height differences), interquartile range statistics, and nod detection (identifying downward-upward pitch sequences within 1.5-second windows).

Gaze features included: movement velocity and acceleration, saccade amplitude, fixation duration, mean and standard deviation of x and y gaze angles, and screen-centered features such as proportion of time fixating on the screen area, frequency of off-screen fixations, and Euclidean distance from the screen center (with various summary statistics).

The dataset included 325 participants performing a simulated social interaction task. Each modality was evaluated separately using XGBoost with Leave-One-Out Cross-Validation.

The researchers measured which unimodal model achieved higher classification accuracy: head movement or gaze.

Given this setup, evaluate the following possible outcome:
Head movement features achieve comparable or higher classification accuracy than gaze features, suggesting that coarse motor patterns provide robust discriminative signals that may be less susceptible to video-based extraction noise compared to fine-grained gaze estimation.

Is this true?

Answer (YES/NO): NO